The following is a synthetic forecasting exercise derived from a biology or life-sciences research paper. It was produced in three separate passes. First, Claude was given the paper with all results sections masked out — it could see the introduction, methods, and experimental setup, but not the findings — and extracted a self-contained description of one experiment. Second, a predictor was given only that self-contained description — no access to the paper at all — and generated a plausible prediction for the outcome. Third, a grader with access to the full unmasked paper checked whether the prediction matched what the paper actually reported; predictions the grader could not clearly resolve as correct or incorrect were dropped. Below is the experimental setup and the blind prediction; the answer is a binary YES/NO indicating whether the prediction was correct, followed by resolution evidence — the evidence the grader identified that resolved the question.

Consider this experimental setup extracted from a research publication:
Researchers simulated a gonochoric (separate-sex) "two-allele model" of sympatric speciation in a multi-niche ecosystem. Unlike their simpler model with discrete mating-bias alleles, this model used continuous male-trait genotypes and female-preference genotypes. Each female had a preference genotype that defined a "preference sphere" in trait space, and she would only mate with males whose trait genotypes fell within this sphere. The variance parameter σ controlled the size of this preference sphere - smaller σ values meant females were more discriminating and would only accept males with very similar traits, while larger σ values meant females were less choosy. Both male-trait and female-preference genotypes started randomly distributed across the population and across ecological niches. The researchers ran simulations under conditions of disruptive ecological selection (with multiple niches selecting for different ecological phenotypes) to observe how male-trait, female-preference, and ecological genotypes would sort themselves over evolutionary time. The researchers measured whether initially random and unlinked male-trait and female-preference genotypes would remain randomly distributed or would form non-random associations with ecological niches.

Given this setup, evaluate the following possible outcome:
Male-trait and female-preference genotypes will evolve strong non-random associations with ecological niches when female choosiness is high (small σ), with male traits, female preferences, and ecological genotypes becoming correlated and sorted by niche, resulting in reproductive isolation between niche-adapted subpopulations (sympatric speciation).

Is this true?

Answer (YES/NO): YES